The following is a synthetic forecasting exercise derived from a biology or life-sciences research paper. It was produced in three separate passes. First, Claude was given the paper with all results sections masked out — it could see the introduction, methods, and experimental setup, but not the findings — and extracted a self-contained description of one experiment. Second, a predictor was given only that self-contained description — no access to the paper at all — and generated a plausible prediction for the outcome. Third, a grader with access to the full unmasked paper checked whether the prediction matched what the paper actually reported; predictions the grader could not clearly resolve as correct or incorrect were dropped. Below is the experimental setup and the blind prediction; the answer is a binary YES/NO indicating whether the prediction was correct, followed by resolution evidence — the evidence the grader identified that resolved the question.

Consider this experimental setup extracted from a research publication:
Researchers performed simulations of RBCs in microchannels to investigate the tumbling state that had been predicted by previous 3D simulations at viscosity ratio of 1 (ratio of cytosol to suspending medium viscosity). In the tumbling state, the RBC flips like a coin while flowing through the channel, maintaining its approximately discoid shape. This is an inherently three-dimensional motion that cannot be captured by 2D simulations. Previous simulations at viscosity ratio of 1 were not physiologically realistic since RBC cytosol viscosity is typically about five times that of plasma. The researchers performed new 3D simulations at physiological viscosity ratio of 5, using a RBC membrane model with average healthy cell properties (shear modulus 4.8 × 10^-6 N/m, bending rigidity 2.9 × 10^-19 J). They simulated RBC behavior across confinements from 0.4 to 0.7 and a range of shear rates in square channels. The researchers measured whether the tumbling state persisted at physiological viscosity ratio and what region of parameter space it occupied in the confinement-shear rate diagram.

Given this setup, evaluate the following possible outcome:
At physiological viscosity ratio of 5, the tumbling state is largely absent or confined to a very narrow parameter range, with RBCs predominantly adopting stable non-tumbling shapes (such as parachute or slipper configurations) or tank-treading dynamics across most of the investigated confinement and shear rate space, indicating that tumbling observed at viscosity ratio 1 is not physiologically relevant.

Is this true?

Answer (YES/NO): NO